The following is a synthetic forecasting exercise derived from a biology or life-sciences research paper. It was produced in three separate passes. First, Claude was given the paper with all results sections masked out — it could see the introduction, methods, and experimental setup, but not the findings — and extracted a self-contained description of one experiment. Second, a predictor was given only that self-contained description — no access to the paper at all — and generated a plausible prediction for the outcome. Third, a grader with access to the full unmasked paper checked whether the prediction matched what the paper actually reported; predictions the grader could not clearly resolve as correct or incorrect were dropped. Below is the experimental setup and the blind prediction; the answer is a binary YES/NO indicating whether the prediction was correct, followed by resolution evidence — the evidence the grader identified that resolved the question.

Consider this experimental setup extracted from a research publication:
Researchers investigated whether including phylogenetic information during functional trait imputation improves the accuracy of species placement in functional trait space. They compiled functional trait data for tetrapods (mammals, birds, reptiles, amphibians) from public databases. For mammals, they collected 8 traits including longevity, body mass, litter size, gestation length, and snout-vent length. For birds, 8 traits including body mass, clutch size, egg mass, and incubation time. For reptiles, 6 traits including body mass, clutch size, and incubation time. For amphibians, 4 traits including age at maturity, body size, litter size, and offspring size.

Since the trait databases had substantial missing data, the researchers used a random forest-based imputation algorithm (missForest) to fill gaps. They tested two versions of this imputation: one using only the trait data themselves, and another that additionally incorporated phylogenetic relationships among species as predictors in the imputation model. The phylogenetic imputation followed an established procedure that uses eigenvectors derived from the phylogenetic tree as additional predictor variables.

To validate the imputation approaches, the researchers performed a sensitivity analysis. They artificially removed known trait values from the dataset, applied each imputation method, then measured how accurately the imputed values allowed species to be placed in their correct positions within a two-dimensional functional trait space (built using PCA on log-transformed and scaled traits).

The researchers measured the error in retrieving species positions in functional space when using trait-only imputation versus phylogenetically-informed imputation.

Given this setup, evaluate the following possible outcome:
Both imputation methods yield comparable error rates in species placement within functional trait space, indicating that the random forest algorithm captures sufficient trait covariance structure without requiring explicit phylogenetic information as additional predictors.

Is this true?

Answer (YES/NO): NO